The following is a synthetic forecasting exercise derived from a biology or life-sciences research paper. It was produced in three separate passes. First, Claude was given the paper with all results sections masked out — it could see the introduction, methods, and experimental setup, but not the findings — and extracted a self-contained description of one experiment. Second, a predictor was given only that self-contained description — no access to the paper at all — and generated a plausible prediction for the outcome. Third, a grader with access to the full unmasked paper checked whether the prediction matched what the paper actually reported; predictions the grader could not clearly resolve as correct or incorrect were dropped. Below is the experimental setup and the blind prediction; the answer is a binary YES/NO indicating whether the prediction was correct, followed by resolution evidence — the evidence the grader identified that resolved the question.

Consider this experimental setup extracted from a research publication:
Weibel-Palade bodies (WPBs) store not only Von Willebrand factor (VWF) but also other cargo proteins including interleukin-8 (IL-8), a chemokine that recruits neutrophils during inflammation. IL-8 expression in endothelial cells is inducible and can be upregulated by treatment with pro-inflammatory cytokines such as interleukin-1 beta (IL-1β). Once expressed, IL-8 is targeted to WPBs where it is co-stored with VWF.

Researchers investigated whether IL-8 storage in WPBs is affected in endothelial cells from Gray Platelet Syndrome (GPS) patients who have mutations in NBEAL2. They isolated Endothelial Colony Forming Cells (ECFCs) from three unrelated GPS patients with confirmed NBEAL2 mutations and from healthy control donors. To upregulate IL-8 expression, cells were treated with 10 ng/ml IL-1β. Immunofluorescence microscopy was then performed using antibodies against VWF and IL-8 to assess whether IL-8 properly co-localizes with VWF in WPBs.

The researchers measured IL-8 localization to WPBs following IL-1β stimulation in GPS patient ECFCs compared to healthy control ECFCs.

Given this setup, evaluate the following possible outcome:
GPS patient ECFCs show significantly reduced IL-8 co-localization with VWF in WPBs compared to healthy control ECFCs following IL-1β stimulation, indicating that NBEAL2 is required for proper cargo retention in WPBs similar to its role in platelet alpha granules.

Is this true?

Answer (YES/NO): NO